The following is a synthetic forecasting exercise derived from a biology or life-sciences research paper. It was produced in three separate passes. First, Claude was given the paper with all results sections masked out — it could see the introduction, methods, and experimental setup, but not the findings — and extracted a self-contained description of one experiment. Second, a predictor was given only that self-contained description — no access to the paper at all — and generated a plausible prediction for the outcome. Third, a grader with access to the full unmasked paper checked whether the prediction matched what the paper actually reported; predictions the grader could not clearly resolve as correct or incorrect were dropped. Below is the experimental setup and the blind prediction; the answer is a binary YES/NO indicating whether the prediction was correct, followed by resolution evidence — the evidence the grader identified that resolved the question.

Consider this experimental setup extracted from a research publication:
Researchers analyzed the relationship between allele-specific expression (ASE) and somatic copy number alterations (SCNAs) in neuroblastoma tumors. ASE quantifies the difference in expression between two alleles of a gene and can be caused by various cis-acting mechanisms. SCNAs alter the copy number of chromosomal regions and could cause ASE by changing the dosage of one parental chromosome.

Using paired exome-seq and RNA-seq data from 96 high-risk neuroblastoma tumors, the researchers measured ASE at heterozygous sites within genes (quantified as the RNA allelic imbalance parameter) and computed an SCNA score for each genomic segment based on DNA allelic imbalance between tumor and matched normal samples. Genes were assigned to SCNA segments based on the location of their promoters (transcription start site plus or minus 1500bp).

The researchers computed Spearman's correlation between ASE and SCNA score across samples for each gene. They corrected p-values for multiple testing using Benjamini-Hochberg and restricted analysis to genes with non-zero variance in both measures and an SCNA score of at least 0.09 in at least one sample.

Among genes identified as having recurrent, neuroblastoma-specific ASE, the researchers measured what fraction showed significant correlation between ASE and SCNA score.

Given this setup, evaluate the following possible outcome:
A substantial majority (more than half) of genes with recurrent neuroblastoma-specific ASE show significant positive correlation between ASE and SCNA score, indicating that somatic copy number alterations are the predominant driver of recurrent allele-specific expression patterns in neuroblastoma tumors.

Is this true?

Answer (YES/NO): YES